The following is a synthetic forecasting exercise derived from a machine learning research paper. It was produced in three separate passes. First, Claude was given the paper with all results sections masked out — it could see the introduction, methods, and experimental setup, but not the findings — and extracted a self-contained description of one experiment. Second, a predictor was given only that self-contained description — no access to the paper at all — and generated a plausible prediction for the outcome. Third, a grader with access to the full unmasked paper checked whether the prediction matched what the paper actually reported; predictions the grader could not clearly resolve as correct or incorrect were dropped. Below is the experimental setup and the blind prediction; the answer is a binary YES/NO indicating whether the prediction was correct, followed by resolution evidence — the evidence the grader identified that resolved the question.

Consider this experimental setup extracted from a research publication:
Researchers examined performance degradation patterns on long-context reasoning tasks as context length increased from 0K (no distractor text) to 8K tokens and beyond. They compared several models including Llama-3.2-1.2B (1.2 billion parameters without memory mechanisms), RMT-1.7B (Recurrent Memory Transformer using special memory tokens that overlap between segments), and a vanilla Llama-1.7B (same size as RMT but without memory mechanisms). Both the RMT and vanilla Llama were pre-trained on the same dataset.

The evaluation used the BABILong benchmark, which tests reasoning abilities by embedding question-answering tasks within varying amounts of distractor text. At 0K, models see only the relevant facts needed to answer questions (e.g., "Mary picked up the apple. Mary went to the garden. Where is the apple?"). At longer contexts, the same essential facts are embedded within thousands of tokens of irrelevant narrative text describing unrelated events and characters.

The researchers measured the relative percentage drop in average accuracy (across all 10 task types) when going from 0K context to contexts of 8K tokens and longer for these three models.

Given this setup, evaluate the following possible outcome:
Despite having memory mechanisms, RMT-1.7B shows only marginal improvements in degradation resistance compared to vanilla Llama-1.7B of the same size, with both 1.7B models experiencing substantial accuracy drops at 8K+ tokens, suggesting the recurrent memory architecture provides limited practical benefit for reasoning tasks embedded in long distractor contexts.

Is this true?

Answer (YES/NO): YES